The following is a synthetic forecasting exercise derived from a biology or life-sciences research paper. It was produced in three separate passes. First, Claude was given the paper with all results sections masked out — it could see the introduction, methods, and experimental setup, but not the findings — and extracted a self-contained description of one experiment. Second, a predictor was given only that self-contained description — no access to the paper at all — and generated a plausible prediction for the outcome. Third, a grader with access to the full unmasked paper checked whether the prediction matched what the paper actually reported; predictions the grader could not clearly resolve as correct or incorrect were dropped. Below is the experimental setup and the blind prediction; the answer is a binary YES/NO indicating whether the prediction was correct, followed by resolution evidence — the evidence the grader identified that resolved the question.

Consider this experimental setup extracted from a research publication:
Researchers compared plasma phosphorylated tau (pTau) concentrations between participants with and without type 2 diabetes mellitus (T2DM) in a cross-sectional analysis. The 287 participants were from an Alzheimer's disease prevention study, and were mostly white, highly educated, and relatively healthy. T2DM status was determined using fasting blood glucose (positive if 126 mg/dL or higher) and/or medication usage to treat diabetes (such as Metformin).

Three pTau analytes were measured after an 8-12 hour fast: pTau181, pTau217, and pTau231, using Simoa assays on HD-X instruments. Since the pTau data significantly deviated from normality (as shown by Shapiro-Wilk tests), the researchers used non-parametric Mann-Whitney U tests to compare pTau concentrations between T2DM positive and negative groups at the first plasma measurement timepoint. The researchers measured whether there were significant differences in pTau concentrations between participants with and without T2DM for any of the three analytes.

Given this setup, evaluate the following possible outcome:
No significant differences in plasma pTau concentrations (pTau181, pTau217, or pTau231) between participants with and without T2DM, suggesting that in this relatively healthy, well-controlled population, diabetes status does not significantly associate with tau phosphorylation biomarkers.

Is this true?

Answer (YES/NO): YES